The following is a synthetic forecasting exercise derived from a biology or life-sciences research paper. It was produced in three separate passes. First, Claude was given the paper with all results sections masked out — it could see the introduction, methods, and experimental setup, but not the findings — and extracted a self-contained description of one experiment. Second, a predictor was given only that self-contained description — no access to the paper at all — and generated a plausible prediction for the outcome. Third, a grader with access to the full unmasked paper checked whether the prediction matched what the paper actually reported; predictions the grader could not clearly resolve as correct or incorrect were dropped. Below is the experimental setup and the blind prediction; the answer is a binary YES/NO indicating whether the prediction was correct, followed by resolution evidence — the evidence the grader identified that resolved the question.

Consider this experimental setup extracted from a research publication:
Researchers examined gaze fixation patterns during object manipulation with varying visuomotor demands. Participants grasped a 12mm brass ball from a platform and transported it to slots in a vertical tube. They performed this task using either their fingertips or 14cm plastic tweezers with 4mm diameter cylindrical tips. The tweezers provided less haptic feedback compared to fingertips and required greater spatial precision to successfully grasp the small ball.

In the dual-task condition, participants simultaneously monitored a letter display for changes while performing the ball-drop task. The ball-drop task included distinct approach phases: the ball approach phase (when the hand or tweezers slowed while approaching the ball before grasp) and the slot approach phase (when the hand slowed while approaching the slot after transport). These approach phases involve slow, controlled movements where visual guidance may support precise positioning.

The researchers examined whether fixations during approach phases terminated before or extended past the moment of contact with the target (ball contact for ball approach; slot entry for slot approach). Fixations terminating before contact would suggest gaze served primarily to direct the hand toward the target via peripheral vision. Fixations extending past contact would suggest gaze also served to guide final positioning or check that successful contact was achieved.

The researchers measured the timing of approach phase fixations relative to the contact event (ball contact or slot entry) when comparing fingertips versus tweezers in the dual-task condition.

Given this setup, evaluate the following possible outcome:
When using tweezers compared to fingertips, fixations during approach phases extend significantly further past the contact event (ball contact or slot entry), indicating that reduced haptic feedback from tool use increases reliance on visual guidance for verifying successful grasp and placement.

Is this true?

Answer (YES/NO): YES